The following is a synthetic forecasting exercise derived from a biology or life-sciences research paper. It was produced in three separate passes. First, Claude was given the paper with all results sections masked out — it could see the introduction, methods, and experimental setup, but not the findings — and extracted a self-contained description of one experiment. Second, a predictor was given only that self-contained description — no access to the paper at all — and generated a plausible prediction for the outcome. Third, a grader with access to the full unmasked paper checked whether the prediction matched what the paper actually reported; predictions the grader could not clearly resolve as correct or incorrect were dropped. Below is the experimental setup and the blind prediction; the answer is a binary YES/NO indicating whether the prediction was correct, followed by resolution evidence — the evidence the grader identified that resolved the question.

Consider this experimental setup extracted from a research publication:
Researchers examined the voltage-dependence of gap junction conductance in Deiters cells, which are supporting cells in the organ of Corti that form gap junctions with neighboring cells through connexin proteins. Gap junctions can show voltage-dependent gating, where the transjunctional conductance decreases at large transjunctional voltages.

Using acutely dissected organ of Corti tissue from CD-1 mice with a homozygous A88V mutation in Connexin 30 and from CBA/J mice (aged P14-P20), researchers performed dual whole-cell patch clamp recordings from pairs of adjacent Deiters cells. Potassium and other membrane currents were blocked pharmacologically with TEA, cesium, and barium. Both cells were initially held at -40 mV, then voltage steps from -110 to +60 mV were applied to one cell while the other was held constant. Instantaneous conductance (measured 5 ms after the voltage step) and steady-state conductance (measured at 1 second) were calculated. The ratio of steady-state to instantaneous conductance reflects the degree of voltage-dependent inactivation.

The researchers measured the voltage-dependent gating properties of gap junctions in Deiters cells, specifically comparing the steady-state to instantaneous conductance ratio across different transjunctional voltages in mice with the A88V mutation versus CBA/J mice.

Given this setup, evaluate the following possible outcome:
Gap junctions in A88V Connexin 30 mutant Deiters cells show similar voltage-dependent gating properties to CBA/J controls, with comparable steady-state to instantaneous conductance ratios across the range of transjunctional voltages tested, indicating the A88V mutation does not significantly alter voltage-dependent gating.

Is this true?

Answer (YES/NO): NO